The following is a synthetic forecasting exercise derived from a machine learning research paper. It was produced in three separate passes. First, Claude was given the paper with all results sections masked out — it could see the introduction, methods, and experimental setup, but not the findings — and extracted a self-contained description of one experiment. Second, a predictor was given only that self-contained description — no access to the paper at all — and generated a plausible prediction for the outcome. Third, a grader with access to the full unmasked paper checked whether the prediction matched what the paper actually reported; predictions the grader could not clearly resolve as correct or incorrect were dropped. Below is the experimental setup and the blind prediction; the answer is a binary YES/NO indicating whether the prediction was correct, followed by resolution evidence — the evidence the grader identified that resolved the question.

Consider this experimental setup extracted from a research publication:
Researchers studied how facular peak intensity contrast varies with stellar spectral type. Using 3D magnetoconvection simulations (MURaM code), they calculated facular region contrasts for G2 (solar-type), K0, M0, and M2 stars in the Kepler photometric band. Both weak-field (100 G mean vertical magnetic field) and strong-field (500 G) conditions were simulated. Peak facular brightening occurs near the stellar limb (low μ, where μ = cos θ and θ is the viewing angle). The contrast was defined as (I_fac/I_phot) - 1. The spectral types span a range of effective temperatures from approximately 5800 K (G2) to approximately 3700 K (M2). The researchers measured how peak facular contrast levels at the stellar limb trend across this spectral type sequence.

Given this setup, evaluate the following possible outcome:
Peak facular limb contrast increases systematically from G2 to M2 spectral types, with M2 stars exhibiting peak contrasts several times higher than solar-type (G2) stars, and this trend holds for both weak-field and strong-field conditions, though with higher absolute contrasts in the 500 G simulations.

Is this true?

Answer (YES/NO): NO